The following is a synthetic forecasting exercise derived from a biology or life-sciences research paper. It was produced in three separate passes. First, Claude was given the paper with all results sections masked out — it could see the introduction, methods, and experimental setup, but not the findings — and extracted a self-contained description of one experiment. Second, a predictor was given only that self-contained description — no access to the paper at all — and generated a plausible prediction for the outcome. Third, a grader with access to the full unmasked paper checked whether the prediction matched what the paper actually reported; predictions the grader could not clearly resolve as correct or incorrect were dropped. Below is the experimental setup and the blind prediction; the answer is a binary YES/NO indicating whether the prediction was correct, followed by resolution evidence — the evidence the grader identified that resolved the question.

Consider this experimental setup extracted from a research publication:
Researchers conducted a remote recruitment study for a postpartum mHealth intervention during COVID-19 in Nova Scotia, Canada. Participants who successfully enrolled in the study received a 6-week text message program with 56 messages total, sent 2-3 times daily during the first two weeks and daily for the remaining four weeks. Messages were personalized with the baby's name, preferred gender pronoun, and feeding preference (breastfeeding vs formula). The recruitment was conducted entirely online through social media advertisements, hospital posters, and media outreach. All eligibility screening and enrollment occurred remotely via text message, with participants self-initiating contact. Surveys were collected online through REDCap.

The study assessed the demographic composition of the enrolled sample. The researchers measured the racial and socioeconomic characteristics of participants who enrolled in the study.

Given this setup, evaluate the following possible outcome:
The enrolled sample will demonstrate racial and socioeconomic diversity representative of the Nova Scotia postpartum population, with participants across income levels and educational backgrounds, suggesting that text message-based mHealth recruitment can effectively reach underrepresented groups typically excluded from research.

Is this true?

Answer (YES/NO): NO